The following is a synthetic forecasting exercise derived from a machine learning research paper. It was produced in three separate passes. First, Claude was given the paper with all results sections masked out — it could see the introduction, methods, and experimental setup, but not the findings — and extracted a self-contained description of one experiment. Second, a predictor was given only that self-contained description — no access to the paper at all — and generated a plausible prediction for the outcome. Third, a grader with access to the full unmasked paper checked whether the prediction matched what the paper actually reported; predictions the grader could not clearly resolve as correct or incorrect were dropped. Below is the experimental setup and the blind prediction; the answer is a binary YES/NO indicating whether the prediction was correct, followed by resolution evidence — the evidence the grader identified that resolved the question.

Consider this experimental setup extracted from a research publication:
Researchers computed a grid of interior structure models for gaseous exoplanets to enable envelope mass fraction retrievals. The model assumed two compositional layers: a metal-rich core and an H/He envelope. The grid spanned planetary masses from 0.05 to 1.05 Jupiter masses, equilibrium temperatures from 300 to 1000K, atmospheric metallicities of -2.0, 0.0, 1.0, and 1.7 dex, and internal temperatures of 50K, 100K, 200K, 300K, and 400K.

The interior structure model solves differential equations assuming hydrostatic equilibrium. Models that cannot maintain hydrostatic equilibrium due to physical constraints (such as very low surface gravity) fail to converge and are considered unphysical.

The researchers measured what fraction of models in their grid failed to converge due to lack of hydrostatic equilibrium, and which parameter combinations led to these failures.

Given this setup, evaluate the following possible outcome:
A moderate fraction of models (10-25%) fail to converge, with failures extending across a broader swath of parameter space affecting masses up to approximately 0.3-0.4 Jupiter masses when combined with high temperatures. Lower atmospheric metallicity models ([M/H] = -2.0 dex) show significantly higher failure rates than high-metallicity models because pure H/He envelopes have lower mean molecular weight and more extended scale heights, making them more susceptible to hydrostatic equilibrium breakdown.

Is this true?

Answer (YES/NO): NO